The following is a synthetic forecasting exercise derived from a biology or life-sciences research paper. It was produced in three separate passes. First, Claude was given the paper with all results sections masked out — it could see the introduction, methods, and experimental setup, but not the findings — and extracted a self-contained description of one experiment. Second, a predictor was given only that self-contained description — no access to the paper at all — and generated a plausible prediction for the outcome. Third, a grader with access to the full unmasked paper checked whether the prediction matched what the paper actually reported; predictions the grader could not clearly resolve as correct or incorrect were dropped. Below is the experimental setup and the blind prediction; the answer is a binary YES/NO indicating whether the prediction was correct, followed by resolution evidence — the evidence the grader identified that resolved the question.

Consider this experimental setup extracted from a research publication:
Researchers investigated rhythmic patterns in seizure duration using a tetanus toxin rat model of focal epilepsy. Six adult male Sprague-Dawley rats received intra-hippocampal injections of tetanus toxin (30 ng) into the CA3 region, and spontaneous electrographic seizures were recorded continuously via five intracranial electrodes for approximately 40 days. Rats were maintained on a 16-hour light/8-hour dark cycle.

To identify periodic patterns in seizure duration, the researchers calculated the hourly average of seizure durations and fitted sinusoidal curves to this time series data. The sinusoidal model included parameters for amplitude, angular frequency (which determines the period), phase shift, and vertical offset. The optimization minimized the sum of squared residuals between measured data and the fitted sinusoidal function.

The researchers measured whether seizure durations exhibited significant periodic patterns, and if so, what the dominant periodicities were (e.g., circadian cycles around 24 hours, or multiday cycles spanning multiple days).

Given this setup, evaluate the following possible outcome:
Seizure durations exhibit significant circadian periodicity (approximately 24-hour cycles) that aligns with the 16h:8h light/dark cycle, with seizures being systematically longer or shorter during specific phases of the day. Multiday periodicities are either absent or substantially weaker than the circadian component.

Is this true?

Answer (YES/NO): NO